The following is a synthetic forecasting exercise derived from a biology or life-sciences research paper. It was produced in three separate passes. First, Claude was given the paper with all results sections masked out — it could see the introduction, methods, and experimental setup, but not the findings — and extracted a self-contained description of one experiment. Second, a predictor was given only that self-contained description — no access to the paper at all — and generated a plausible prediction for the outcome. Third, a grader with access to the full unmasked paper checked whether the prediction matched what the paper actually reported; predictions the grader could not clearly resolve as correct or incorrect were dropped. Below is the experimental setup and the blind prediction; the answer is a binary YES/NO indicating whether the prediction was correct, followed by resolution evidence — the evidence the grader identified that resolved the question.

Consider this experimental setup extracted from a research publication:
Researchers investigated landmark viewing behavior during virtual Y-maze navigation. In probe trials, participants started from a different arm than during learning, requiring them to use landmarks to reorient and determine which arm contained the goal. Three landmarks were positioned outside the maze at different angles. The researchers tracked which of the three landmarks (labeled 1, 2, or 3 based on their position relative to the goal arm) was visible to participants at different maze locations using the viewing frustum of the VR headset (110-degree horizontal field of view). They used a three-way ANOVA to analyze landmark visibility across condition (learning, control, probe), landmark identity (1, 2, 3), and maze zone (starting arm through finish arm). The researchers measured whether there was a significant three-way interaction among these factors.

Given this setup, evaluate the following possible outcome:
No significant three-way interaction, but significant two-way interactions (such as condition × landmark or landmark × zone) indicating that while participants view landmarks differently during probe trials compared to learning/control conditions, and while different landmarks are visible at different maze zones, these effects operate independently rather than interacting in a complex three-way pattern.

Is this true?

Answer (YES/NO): NO